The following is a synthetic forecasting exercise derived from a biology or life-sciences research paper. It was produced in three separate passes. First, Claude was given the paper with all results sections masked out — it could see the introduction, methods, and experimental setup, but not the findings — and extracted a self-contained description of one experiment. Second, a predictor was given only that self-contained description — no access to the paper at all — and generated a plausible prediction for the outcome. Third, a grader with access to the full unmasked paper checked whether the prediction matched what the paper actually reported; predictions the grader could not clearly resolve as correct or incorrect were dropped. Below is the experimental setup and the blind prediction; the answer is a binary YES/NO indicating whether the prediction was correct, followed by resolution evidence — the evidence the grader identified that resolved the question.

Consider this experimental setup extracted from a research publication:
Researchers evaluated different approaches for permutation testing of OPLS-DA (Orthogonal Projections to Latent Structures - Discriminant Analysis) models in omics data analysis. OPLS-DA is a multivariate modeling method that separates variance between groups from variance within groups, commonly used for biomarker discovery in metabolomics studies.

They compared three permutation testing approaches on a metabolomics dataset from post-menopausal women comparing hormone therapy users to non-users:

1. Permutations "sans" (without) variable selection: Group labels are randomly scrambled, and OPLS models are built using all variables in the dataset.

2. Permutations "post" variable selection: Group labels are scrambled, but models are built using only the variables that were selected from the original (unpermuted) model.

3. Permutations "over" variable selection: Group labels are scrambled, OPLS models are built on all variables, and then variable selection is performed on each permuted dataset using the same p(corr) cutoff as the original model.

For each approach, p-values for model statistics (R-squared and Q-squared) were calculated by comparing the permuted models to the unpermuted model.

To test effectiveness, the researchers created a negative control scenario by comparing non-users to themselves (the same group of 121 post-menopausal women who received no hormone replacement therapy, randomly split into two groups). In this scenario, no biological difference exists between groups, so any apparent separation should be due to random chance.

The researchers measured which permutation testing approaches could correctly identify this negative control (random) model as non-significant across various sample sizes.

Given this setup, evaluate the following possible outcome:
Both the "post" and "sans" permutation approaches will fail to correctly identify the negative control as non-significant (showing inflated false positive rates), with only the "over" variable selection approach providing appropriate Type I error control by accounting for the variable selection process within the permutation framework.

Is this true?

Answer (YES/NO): NO